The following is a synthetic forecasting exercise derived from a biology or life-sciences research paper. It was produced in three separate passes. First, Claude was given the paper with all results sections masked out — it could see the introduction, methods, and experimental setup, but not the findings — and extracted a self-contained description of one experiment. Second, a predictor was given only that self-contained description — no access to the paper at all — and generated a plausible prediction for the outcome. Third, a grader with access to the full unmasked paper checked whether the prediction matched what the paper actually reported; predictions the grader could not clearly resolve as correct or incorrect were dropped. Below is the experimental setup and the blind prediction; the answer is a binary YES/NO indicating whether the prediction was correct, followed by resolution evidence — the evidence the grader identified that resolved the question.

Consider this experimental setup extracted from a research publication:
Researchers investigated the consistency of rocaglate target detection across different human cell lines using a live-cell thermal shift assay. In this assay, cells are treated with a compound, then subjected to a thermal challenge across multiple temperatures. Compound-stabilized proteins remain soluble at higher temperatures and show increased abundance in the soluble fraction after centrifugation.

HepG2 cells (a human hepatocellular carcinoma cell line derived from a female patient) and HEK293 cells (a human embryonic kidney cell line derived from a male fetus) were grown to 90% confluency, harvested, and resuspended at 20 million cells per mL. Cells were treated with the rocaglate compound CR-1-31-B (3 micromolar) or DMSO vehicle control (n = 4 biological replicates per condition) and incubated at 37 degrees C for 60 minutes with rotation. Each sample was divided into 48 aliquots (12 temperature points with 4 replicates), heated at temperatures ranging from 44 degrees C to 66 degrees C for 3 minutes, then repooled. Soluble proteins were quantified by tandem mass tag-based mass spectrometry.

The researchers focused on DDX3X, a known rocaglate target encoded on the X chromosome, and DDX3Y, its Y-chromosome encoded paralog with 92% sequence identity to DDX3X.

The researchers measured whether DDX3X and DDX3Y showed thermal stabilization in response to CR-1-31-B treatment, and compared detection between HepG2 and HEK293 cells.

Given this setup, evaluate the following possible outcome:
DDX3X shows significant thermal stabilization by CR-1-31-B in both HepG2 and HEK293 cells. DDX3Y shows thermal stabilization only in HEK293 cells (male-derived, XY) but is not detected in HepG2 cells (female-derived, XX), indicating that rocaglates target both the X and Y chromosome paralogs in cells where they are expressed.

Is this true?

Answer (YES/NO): NO